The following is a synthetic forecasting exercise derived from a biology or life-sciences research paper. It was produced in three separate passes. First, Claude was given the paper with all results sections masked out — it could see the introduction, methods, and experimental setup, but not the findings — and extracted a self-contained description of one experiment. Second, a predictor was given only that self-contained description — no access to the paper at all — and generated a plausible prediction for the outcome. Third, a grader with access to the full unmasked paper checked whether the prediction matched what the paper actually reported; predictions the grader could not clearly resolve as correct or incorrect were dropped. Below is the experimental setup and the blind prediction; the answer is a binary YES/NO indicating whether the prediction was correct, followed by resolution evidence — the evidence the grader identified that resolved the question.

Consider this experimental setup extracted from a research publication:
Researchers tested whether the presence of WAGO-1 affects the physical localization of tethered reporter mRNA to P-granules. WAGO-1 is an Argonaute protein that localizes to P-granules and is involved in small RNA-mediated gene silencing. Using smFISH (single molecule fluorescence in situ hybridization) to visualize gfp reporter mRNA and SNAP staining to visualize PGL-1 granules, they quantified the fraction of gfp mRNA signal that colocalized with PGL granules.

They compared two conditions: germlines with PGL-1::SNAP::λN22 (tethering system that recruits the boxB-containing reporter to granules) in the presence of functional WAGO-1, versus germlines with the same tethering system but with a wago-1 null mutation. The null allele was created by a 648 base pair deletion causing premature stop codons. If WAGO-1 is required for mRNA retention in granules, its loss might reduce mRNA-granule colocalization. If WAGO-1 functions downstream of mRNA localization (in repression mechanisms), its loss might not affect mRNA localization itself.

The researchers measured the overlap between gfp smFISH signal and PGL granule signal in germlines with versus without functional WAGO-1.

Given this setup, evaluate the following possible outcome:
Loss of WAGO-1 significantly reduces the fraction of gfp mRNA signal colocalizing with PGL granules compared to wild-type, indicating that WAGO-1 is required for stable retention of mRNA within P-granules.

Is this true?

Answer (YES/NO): NO